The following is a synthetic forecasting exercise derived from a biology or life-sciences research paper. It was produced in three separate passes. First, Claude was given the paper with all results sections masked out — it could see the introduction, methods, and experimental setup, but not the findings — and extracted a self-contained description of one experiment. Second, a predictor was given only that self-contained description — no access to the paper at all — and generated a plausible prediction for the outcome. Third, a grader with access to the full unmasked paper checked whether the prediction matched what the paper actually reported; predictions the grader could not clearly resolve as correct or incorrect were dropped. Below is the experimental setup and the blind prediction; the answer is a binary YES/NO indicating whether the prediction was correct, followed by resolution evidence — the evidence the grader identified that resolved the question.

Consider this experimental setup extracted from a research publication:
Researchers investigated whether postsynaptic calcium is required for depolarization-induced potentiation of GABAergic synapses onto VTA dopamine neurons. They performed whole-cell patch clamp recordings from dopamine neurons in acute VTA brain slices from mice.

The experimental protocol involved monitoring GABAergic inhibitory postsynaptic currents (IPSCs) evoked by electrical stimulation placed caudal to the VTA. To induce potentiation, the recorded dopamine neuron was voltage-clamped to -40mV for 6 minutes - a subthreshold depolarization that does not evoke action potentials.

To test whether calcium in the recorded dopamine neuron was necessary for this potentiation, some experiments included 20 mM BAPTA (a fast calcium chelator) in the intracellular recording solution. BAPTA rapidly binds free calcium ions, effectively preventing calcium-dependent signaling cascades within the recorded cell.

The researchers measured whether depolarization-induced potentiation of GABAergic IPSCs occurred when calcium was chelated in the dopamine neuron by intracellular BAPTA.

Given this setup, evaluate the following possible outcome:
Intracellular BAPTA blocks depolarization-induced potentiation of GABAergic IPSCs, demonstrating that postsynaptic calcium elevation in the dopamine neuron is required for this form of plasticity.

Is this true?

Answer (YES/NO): YES